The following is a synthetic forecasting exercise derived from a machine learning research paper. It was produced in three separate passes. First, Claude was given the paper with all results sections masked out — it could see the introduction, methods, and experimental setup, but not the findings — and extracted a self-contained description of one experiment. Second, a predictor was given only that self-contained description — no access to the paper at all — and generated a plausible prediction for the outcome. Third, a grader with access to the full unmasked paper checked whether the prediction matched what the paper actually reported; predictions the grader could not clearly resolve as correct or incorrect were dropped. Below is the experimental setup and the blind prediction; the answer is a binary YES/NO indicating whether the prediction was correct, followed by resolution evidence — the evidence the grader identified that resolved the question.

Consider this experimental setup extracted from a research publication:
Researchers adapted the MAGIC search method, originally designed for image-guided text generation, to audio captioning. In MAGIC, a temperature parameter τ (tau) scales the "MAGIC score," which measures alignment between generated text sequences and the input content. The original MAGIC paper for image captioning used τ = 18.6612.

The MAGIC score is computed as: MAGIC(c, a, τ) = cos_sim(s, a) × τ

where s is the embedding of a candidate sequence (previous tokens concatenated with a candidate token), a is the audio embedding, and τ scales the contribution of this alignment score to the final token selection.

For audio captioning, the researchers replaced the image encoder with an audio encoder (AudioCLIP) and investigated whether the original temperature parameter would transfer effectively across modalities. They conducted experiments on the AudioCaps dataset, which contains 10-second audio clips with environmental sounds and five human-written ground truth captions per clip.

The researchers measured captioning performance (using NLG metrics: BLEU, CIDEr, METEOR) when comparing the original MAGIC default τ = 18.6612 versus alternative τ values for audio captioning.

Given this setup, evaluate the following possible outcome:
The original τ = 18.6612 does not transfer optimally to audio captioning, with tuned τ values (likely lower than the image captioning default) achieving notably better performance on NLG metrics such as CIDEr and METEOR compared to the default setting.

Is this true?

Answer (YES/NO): YES